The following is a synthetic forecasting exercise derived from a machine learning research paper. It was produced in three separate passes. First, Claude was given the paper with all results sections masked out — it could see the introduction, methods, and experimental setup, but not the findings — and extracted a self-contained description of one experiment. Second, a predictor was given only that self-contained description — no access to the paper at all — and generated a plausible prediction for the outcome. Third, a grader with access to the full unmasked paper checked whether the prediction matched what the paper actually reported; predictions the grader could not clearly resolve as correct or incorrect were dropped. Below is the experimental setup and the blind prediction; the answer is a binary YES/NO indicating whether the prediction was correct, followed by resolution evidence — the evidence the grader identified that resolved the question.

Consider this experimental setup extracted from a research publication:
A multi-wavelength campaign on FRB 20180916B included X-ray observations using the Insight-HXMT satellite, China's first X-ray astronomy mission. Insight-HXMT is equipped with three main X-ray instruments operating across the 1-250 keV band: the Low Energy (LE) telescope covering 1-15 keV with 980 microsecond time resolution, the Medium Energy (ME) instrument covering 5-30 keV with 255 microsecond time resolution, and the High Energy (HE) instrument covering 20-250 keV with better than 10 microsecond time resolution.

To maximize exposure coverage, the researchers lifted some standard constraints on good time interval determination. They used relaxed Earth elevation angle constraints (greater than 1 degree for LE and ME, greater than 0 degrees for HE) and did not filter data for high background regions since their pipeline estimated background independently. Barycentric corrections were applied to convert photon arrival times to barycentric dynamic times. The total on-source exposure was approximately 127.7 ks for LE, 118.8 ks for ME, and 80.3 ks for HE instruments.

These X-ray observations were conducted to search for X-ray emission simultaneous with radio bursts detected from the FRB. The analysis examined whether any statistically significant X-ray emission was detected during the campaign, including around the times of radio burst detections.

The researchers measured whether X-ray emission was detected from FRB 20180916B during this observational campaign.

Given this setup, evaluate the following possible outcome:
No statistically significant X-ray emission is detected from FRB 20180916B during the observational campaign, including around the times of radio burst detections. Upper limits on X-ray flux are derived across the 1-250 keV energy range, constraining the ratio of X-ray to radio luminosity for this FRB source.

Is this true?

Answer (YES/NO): YES